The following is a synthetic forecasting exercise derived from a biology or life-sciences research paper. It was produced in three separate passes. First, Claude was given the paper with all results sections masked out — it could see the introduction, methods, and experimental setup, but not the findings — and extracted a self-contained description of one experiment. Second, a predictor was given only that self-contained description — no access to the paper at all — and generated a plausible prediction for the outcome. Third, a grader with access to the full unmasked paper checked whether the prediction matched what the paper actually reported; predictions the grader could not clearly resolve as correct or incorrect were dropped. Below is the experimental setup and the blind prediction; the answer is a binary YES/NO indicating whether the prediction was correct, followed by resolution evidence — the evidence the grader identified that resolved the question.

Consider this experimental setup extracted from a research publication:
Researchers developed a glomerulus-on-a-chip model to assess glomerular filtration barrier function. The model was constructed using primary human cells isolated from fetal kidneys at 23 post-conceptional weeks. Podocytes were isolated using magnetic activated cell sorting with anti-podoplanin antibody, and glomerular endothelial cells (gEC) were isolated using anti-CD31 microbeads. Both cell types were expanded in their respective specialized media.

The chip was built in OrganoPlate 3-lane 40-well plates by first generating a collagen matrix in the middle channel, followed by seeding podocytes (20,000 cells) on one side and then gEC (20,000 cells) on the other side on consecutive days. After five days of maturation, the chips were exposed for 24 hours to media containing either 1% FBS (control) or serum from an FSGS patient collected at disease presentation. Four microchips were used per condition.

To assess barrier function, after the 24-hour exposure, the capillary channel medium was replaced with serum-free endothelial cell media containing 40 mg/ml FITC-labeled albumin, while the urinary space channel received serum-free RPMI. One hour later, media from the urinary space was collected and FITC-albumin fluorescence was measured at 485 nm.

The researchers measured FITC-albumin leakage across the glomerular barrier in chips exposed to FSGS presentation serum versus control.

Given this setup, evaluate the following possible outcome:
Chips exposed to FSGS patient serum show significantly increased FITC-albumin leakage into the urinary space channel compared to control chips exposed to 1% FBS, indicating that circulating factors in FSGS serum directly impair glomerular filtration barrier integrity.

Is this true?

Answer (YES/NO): YES